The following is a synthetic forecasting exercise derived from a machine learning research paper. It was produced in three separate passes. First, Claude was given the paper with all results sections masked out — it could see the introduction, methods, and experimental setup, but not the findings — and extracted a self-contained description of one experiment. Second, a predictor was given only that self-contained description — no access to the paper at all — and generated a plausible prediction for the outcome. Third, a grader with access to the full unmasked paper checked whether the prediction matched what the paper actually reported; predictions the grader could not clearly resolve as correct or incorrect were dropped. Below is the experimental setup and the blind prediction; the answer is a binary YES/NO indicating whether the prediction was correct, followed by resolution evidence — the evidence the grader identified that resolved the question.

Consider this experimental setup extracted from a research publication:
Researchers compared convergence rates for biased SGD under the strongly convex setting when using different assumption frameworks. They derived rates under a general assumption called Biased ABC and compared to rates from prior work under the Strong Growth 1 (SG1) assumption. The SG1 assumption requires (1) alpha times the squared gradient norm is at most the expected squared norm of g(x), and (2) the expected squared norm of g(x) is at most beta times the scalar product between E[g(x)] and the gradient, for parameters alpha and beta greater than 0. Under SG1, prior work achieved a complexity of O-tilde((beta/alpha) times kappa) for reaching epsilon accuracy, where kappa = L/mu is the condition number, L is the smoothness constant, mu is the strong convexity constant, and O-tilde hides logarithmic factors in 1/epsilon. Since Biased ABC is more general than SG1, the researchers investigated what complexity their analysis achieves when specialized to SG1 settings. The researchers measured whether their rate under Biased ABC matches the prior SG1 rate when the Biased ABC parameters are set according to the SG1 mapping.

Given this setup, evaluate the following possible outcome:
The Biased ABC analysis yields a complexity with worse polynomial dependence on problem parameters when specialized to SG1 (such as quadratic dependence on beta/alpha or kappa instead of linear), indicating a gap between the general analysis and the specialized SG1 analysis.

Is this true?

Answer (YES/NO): YES